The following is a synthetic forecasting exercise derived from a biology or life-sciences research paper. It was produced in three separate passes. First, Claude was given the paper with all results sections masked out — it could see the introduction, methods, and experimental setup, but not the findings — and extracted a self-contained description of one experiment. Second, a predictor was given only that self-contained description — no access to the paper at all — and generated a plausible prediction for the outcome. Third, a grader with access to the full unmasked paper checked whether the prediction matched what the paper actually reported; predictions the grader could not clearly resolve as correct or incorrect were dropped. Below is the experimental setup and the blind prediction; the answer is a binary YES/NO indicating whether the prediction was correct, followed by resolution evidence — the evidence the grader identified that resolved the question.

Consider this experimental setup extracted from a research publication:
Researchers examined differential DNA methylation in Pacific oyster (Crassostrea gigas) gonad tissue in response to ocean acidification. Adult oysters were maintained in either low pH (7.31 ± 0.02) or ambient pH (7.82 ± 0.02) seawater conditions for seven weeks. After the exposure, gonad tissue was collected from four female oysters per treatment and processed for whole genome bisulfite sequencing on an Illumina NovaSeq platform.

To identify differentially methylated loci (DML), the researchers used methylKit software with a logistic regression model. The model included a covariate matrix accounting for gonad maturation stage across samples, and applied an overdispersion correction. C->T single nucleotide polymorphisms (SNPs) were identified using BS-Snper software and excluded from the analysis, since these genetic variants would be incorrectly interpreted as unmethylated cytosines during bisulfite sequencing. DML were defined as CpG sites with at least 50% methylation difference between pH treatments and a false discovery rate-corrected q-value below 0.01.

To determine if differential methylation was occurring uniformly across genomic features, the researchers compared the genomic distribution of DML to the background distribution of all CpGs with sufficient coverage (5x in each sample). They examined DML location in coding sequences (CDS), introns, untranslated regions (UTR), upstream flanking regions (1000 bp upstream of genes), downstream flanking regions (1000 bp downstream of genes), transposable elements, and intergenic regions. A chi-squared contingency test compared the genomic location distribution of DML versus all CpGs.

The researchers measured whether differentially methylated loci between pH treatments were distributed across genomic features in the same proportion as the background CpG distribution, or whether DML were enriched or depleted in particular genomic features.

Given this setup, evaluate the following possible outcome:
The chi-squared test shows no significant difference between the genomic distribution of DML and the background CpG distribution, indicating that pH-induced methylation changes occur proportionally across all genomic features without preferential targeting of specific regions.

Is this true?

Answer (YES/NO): NO